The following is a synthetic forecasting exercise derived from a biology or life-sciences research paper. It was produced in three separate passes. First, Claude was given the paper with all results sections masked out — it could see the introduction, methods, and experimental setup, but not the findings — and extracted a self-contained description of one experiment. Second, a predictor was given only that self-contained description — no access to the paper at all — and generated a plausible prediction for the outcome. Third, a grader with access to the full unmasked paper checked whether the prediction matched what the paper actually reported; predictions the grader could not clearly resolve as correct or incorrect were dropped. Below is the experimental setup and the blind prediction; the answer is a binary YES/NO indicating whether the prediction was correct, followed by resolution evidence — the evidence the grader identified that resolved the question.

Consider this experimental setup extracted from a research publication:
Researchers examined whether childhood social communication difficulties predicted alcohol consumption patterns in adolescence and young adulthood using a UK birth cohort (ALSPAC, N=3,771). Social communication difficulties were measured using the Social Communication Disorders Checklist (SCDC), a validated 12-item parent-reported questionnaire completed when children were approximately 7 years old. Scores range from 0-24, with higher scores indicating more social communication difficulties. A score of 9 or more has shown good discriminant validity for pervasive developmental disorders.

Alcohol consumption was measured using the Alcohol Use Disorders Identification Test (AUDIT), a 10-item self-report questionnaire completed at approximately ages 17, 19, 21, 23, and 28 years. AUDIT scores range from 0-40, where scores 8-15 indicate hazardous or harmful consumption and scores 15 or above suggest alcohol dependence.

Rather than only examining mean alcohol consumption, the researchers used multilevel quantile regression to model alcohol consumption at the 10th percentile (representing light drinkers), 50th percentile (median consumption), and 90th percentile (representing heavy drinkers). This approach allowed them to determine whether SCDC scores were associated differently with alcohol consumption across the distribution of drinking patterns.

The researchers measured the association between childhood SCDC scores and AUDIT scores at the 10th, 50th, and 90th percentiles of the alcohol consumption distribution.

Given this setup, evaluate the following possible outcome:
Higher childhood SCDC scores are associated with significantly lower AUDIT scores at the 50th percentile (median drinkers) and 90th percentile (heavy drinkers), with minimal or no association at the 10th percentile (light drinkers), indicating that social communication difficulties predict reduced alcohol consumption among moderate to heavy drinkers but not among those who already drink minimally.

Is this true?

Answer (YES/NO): NO